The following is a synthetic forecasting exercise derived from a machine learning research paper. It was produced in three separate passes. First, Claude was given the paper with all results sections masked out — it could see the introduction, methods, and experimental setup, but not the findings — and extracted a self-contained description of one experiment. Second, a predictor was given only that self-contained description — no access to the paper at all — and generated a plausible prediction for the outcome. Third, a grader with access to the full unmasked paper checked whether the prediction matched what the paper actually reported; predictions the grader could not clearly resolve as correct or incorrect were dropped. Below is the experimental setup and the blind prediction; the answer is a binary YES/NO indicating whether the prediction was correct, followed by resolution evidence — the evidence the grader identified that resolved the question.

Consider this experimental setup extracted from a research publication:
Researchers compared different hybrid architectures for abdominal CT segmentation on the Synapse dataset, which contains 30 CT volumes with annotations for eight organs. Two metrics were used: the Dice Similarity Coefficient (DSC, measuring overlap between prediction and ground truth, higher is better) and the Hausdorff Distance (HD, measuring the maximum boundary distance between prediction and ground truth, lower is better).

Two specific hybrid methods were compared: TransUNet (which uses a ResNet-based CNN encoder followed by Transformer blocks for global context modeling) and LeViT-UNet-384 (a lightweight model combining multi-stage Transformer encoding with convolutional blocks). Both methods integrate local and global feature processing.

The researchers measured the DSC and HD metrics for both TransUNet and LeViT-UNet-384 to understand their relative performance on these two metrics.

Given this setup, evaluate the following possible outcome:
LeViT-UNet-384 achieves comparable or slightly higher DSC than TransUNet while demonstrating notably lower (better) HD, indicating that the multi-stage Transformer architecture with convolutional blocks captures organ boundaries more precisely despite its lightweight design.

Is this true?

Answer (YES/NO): YES